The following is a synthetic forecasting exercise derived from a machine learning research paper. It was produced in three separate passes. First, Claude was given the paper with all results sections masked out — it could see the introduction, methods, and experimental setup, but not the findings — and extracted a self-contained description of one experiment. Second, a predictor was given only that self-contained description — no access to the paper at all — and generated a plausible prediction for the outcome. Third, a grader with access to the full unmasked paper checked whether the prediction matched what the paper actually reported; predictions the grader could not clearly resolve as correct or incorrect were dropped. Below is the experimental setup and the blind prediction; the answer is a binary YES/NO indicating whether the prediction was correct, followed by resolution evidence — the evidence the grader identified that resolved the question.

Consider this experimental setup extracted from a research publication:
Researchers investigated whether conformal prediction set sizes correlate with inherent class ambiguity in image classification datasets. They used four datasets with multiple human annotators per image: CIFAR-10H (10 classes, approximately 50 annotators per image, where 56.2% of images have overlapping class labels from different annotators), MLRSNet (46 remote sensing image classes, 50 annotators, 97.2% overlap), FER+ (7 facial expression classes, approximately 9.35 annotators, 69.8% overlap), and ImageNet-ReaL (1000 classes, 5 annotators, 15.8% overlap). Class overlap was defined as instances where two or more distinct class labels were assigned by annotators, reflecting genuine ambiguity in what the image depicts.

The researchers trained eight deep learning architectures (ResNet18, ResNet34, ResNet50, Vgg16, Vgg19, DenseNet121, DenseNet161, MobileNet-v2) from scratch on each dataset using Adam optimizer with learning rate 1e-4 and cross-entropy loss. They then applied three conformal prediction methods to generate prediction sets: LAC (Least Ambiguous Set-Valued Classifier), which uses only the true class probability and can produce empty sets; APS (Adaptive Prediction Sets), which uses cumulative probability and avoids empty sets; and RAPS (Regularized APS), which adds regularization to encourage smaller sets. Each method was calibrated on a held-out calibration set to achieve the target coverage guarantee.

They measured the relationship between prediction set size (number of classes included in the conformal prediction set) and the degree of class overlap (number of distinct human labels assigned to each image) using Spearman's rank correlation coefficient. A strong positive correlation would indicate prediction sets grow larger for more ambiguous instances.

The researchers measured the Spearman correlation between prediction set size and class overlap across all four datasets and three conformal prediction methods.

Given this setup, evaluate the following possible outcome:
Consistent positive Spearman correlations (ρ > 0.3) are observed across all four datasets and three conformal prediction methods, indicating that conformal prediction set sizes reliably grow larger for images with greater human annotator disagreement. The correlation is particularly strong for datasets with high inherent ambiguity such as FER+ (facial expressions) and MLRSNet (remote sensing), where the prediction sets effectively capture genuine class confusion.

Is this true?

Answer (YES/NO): NO